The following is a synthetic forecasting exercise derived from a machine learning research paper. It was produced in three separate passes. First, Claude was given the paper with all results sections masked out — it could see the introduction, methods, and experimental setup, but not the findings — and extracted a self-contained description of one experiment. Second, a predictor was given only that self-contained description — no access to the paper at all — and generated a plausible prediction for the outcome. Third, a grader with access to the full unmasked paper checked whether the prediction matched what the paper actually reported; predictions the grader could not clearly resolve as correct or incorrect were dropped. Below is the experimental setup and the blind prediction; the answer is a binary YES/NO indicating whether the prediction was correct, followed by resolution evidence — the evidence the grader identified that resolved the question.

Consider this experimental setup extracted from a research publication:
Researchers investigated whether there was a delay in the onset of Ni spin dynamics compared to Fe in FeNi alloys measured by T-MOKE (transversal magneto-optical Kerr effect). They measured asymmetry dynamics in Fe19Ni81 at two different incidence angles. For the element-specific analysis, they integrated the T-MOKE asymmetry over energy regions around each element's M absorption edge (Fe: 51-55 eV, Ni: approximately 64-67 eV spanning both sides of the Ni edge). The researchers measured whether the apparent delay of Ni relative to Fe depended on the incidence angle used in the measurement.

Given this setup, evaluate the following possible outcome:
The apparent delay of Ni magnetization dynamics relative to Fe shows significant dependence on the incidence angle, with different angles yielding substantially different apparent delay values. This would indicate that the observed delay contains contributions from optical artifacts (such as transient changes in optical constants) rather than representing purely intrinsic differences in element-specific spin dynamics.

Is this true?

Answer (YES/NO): YES